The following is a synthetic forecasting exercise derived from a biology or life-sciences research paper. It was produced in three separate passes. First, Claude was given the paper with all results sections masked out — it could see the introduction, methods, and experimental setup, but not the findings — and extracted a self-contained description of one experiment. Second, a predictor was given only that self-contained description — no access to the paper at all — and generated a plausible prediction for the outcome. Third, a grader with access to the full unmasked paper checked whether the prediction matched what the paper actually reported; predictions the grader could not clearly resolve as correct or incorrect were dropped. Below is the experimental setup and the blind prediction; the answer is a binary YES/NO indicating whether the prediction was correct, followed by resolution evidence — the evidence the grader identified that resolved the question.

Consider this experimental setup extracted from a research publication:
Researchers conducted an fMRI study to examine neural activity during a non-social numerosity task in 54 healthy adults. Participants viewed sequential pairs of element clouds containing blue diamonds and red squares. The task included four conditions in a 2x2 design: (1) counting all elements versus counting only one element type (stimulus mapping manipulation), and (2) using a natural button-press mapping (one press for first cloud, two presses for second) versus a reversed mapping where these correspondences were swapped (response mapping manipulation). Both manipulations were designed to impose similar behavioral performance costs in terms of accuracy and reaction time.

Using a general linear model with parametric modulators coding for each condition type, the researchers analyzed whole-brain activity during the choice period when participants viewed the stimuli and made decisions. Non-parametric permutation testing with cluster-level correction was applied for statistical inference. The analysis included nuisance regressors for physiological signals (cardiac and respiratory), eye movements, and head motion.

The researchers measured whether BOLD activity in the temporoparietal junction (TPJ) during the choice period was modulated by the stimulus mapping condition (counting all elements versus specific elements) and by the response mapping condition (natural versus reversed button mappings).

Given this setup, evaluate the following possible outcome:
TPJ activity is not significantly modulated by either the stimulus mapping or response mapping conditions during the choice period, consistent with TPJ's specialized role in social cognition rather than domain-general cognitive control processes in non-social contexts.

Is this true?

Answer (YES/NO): NO